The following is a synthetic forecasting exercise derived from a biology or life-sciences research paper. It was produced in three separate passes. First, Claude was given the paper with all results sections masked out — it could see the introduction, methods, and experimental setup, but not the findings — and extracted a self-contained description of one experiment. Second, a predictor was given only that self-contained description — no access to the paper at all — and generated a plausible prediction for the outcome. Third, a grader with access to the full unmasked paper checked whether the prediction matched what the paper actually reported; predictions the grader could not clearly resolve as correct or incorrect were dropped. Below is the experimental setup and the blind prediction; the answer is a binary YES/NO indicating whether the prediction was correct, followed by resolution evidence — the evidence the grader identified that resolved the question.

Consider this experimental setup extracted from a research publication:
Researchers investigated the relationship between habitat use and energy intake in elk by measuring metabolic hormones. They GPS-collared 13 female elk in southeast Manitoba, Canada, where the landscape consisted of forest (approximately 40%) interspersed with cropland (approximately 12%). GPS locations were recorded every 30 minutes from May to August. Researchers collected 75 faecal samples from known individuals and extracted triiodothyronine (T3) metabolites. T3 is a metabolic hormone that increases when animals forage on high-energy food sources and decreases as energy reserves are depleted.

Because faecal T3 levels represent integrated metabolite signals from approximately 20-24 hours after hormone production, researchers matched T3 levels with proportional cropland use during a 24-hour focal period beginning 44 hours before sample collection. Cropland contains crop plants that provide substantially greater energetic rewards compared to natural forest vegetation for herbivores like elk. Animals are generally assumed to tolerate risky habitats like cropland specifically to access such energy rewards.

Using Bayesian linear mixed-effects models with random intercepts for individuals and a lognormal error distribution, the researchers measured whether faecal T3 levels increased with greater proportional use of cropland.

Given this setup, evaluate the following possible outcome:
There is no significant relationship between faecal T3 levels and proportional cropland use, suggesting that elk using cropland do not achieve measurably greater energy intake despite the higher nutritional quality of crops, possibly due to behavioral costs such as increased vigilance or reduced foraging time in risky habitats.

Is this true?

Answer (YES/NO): NO